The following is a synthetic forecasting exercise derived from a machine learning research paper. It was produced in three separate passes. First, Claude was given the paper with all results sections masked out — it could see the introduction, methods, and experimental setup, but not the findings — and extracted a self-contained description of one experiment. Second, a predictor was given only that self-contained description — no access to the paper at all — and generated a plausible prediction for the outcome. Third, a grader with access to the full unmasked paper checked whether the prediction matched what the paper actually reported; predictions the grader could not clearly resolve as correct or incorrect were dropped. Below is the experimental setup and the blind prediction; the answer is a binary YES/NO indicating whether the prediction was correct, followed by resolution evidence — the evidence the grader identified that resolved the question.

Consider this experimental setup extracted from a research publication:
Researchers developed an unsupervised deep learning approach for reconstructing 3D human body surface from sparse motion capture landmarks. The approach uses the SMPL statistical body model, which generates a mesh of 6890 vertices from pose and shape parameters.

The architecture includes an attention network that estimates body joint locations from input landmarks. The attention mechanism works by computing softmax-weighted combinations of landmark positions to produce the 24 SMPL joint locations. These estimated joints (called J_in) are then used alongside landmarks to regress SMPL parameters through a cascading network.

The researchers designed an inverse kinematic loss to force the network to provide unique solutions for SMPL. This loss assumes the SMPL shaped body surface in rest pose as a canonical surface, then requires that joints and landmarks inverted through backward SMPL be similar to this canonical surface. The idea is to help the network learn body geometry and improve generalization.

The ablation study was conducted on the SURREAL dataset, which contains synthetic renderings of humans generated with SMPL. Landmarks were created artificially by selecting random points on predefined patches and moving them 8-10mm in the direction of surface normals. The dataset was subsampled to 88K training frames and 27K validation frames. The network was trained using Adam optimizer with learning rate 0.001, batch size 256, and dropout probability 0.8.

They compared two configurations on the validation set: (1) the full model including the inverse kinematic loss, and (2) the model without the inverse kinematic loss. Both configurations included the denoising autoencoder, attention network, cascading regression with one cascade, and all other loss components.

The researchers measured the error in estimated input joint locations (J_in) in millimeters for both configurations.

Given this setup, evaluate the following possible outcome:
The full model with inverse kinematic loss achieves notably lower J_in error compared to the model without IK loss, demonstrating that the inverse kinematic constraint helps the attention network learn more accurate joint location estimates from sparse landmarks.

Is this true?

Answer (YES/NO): YES